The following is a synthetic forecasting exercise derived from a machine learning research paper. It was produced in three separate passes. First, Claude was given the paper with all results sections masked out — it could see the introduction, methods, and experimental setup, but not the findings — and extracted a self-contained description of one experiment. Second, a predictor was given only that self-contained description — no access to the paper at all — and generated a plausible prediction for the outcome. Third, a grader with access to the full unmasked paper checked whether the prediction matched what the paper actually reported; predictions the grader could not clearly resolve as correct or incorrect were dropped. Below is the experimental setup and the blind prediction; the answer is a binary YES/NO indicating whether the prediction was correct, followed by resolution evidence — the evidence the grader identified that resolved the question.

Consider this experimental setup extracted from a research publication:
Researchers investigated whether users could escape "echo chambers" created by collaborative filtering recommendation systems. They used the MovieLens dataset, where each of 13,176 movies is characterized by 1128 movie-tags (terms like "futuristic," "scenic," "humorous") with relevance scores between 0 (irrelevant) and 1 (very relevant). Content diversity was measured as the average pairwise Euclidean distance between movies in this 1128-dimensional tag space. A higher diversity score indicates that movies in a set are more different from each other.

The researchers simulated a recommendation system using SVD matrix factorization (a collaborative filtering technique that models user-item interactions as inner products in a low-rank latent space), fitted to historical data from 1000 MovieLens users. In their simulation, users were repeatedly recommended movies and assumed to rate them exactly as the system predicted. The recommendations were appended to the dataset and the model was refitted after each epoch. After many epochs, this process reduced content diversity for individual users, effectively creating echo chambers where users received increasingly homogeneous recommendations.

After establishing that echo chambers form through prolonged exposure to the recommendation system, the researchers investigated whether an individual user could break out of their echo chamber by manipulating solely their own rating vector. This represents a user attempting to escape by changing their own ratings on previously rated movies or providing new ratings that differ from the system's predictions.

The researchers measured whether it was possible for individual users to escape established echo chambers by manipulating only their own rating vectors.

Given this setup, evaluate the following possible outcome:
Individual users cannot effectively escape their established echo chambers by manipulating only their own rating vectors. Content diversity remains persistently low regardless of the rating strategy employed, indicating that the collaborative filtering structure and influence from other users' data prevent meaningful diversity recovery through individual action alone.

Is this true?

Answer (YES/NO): YES